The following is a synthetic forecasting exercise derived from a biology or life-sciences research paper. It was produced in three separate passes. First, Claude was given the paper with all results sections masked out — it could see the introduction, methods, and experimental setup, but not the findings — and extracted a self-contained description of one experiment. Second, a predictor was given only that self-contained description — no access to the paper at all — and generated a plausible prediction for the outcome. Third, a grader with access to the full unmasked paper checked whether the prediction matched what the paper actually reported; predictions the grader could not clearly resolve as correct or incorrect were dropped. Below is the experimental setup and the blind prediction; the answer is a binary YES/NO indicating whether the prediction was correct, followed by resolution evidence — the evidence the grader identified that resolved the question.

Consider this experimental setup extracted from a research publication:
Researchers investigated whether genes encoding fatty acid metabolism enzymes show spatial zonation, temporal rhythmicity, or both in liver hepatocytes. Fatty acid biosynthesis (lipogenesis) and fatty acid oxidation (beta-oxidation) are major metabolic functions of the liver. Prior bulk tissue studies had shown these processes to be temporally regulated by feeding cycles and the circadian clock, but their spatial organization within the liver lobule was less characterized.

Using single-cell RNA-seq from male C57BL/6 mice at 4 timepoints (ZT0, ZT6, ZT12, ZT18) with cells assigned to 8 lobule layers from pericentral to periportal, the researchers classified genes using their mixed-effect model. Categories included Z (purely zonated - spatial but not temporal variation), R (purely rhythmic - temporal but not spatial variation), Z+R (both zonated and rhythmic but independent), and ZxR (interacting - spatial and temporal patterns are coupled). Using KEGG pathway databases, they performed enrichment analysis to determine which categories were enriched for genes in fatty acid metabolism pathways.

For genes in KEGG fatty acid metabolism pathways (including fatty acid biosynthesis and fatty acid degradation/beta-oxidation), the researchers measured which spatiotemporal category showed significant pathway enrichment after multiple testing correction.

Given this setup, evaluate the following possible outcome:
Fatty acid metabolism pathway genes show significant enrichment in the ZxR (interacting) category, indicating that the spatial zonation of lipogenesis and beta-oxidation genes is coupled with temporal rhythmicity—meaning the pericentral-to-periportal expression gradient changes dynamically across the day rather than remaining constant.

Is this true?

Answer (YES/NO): NO